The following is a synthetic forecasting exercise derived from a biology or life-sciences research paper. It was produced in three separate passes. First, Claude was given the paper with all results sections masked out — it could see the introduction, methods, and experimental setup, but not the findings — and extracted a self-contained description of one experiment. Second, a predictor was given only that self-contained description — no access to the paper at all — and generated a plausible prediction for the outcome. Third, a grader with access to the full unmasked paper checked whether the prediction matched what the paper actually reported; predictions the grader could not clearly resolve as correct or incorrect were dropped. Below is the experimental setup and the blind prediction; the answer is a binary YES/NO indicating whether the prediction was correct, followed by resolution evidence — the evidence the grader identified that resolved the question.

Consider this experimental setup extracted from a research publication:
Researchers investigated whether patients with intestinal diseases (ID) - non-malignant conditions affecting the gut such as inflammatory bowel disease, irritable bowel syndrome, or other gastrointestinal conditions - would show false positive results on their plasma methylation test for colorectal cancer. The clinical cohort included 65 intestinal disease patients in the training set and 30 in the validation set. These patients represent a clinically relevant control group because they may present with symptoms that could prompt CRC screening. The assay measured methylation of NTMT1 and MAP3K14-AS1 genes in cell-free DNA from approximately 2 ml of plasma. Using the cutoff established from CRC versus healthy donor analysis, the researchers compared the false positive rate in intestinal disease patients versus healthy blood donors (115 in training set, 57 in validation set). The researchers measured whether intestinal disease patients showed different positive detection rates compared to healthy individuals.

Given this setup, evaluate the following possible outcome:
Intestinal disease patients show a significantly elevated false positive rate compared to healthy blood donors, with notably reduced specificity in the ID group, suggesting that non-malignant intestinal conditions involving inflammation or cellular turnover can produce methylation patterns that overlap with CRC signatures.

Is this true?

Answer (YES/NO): YES